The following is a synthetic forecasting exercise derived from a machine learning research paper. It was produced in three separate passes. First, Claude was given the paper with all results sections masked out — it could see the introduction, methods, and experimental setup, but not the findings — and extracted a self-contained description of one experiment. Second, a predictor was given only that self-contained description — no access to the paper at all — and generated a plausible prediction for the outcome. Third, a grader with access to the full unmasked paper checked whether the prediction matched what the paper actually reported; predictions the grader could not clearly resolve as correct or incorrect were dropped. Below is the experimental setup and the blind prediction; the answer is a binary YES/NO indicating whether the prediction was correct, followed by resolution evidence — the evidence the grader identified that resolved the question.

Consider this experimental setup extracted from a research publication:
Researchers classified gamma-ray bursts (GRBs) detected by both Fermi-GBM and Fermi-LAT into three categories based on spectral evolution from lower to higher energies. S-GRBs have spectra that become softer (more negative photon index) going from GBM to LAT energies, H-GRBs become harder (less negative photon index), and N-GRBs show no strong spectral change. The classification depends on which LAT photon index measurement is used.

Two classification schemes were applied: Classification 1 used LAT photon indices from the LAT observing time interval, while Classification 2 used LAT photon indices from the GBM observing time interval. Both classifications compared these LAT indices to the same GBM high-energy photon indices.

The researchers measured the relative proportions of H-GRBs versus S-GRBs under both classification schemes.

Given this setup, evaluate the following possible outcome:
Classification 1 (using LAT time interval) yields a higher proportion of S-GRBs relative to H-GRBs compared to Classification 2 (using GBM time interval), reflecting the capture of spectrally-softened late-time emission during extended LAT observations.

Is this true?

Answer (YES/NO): NO